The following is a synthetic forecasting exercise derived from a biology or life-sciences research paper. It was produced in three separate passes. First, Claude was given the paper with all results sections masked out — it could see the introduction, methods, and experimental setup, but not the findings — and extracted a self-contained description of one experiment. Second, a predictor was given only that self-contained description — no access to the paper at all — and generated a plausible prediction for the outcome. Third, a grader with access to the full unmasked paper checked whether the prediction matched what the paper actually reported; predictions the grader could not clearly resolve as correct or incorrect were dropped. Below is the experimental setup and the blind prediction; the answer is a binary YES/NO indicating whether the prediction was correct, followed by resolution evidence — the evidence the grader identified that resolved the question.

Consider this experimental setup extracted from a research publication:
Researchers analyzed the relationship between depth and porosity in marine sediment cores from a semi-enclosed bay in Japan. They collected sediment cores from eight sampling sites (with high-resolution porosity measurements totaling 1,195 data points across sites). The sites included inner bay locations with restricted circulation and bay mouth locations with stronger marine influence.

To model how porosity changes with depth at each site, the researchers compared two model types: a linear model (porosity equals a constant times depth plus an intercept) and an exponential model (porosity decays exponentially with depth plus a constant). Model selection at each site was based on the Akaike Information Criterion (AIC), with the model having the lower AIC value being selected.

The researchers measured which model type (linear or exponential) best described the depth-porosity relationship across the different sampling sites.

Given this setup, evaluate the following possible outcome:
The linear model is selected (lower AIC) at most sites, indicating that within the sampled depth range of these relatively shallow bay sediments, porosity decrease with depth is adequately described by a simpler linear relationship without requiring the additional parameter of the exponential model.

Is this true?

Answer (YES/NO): NO